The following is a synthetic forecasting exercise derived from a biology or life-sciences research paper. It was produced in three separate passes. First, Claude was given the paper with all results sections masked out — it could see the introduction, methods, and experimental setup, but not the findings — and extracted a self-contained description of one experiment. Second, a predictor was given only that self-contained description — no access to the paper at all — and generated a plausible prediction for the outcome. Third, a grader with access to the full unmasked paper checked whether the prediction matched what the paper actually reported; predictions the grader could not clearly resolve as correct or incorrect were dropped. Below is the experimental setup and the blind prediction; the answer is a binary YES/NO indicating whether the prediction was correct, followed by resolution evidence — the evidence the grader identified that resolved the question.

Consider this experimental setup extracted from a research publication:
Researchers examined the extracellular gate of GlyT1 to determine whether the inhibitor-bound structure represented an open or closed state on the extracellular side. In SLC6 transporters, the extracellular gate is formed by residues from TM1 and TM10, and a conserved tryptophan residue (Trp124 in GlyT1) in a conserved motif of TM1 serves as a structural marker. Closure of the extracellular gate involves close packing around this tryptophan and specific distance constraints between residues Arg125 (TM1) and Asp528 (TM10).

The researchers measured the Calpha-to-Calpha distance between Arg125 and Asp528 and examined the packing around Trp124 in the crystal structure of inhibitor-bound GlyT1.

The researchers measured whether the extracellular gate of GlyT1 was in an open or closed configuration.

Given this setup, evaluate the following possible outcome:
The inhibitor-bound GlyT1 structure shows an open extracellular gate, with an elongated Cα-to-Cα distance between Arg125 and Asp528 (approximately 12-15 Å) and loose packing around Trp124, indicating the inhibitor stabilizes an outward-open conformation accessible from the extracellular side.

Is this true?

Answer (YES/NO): NO